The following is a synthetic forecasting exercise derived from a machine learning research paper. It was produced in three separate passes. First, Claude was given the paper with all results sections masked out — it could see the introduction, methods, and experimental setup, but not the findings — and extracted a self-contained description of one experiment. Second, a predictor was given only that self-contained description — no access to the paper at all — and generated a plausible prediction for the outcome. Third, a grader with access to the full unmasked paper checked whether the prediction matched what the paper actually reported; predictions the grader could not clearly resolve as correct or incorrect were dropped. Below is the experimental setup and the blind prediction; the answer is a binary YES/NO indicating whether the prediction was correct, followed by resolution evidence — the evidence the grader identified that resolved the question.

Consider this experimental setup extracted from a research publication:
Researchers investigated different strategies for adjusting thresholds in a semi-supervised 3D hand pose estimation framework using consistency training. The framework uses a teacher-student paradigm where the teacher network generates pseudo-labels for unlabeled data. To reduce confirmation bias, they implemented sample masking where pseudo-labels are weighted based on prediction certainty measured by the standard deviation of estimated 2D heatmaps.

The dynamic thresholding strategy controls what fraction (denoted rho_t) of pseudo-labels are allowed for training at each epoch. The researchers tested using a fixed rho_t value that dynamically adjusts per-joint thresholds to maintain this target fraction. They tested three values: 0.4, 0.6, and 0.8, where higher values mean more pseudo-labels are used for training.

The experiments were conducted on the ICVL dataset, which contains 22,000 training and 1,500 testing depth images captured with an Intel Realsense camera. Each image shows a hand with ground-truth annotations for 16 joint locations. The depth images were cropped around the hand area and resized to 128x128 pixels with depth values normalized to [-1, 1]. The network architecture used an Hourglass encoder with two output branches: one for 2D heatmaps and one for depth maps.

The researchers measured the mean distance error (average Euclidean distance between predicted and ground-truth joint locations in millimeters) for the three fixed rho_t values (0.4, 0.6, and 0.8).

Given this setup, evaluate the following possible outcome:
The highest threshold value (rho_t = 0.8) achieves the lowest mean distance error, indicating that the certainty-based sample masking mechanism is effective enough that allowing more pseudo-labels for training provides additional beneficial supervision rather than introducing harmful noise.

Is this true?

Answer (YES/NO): NO